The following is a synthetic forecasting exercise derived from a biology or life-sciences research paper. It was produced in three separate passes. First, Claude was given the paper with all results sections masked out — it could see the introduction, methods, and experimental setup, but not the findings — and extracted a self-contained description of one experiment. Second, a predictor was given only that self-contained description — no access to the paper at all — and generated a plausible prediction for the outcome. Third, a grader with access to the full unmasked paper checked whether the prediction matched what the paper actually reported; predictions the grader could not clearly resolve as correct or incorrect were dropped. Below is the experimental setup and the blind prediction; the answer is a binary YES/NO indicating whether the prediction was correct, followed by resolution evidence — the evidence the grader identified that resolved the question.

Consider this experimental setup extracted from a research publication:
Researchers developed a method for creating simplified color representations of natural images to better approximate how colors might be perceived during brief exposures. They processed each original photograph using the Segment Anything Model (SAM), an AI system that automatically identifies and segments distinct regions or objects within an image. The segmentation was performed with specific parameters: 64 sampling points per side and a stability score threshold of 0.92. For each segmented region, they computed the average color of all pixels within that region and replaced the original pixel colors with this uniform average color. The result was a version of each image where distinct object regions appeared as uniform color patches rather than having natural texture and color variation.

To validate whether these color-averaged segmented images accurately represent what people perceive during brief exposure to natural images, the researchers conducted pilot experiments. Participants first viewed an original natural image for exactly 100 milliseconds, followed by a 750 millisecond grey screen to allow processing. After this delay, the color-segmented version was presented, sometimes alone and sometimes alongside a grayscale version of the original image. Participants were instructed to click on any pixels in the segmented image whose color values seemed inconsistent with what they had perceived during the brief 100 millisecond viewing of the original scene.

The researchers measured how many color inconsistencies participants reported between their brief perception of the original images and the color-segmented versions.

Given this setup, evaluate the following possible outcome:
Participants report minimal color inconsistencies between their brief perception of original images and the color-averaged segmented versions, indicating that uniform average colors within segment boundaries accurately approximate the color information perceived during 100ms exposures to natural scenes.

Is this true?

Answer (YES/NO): YES